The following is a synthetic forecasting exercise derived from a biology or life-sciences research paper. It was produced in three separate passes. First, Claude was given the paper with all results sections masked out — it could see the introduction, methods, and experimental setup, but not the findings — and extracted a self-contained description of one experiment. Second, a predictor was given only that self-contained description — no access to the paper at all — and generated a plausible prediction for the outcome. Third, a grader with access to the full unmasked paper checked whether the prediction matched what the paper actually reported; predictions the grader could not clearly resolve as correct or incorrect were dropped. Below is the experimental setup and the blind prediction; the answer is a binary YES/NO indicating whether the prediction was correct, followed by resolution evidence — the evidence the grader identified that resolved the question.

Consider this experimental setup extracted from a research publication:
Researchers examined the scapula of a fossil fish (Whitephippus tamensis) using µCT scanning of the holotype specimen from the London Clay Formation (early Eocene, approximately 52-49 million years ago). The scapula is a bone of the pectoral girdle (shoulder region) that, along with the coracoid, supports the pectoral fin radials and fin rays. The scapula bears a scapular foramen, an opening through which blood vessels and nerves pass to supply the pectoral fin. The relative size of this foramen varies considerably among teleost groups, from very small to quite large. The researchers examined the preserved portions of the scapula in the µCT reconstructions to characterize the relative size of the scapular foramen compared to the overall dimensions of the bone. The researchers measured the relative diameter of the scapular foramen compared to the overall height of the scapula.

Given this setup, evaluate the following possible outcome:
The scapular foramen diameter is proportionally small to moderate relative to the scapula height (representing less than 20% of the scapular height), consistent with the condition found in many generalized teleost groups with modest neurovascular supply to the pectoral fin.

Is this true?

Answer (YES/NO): NO